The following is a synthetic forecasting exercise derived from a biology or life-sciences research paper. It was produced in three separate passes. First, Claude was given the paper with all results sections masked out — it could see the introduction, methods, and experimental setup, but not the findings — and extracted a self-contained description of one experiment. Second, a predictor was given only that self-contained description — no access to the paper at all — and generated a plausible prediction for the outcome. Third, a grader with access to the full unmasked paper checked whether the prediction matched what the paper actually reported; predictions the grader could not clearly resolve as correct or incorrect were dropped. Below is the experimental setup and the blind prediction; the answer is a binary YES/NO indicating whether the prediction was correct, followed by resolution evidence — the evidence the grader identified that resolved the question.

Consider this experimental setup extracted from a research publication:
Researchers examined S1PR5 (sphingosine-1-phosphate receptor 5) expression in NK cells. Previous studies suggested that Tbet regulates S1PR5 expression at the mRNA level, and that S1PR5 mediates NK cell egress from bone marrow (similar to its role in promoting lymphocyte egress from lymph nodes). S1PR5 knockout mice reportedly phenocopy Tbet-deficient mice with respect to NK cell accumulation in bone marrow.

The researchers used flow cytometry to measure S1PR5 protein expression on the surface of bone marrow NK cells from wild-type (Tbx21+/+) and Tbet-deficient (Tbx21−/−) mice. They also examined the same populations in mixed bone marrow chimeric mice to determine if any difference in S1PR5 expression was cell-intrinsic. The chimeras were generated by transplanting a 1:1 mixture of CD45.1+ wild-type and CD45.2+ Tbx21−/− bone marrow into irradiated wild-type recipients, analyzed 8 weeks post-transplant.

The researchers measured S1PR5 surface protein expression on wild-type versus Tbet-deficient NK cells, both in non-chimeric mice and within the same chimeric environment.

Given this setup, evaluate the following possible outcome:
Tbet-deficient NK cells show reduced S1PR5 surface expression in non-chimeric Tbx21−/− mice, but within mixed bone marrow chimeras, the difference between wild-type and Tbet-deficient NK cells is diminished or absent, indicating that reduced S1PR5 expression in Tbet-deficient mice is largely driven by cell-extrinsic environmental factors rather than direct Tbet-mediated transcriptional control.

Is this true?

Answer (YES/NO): NO